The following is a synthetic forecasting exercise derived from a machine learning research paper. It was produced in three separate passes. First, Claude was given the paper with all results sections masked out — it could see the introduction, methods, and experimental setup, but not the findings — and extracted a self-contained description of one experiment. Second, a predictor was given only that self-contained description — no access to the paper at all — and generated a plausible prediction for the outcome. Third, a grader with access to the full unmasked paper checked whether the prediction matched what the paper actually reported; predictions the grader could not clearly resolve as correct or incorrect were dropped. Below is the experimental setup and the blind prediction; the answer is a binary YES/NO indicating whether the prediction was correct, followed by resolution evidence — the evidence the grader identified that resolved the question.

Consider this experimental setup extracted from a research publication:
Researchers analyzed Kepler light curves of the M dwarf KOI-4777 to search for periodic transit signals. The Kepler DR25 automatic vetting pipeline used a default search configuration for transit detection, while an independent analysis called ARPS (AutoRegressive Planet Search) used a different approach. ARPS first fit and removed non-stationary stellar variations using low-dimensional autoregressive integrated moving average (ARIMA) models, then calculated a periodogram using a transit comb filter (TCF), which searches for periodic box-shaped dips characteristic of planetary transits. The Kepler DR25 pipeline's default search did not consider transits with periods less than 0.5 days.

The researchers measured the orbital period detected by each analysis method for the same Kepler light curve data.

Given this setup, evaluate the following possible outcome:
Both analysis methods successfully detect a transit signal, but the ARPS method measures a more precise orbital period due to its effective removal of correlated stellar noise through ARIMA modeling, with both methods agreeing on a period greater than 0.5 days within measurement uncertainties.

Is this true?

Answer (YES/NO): NO